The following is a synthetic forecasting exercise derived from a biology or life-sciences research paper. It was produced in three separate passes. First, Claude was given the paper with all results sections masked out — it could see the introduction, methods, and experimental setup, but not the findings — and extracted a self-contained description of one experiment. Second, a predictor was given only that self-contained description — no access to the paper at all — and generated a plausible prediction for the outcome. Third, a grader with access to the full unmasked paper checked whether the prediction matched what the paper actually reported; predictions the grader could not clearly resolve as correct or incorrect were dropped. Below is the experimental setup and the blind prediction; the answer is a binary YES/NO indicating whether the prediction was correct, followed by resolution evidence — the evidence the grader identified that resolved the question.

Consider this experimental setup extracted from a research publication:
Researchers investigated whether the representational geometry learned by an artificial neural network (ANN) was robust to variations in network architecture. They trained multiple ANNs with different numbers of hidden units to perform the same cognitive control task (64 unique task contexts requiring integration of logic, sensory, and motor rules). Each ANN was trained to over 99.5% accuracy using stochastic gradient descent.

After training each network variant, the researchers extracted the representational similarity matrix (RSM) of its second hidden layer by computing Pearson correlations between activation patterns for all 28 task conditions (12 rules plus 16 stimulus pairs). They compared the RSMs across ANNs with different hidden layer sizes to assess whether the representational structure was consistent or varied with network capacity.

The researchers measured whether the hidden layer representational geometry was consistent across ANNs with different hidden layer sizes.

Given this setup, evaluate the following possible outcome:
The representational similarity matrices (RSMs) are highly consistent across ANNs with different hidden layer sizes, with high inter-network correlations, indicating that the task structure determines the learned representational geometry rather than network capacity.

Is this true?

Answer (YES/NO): YES